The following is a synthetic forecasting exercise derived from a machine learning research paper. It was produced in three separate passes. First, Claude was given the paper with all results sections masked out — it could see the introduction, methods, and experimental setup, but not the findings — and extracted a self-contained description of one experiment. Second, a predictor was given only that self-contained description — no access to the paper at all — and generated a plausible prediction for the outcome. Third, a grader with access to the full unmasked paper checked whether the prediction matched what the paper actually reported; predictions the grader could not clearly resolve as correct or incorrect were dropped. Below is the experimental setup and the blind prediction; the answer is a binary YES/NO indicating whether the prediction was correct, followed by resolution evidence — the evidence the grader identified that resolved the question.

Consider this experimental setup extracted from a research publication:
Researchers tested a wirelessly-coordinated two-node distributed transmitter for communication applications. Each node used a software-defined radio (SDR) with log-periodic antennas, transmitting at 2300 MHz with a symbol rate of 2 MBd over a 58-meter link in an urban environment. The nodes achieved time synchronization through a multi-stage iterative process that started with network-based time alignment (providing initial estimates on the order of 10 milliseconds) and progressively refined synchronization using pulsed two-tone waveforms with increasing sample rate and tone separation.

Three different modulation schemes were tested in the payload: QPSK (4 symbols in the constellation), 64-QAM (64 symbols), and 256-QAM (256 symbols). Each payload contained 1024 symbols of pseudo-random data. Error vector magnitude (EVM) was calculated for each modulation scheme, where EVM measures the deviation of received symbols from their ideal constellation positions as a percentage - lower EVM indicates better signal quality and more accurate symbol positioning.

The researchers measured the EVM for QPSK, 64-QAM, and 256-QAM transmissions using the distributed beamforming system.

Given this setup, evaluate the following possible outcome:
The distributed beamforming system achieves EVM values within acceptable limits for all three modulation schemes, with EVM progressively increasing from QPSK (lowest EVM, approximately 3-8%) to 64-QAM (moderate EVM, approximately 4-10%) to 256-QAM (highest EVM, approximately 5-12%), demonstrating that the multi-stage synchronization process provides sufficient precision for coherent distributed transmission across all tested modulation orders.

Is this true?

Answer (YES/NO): NO